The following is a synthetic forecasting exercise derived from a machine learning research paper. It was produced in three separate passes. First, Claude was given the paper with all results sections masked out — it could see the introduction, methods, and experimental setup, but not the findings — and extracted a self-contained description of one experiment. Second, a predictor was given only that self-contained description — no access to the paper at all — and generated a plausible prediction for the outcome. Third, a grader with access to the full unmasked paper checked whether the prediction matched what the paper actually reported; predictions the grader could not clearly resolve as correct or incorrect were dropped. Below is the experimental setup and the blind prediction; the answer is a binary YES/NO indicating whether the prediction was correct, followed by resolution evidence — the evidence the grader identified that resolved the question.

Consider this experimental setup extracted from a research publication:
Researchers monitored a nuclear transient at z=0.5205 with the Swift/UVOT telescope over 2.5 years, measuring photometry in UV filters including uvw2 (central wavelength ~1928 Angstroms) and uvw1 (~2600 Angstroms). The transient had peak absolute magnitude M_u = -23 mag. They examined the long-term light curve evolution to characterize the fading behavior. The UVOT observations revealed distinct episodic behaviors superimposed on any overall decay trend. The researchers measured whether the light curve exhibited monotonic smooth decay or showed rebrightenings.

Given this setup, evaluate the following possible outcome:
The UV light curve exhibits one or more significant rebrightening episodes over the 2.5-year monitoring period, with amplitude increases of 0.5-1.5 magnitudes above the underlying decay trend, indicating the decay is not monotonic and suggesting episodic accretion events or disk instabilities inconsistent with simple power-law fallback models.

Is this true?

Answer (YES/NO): YES